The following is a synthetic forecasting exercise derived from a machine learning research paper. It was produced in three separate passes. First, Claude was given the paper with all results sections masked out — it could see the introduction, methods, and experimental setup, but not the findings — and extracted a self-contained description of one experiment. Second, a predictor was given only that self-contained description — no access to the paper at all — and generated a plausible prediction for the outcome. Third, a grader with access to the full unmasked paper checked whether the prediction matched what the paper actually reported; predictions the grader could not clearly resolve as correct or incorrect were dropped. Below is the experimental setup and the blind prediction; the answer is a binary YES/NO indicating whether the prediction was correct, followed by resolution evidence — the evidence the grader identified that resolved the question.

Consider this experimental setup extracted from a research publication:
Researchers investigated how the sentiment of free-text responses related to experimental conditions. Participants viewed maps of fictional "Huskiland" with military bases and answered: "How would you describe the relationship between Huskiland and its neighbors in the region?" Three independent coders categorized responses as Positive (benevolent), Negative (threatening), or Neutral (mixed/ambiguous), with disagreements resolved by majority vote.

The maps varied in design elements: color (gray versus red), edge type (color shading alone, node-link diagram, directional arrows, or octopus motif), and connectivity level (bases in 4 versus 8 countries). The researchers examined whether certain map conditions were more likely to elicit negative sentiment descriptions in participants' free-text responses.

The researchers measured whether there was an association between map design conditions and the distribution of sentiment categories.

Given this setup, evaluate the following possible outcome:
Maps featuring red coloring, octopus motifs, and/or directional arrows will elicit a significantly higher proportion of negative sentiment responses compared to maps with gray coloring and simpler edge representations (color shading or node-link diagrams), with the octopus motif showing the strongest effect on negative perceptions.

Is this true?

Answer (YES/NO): NO